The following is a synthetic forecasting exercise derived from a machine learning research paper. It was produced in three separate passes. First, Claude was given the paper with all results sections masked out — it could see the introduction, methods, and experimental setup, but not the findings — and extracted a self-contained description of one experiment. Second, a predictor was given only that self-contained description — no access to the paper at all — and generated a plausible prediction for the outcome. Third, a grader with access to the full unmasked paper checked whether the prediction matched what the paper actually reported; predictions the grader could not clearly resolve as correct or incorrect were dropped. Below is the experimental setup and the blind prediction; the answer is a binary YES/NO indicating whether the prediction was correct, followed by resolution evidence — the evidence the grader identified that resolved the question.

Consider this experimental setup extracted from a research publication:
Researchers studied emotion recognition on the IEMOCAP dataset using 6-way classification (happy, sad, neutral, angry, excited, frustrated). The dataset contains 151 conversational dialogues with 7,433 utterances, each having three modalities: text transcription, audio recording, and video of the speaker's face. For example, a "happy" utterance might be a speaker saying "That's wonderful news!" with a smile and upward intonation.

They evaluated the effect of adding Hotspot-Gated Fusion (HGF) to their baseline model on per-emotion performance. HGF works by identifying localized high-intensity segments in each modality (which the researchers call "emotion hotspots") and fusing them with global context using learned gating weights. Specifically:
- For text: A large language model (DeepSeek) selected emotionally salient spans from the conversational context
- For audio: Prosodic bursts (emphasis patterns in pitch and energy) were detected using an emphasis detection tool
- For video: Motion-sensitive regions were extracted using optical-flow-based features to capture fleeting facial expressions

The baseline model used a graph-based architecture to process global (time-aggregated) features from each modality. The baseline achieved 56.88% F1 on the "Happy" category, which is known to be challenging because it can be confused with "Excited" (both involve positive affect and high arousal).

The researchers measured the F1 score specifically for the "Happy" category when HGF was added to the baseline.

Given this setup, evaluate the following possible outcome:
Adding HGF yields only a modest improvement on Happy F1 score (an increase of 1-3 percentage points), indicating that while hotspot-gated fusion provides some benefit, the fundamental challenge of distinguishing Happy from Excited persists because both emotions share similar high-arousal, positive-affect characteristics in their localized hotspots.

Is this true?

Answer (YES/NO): NO